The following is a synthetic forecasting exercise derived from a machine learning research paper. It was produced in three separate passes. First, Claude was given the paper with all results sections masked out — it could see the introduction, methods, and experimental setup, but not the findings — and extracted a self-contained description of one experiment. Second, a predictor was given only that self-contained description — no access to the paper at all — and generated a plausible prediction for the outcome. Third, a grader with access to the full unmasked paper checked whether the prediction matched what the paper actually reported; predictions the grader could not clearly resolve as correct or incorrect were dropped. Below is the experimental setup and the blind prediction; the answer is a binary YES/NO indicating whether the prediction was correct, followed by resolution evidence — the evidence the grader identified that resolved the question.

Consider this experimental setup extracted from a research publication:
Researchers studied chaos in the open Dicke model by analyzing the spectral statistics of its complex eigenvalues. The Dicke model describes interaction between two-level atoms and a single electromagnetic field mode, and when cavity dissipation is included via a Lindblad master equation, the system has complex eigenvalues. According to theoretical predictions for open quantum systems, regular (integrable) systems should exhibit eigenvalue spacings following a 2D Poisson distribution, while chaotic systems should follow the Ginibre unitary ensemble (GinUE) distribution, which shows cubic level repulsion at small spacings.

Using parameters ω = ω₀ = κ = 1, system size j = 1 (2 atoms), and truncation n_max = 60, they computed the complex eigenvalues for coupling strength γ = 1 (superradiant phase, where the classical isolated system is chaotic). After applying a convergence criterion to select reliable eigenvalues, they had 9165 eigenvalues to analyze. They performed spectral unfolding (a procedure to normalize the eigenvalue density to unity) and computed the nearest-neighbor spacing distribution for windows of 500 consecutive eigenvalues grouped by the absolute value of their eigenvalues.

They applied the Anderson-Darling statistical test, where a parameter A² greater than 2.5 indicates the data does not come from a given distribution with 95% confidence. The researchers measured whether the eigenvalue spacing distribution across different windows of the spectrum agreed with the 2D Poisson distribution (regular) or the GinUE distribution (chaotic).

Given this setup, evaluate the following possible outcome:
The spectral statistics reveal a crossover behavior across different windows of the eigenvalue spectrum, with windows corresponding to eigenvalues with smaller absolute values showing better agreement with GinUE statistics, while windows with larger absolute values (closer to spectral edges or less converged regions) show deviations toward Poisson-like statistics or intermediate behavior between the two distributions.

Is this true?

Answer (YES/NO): NO